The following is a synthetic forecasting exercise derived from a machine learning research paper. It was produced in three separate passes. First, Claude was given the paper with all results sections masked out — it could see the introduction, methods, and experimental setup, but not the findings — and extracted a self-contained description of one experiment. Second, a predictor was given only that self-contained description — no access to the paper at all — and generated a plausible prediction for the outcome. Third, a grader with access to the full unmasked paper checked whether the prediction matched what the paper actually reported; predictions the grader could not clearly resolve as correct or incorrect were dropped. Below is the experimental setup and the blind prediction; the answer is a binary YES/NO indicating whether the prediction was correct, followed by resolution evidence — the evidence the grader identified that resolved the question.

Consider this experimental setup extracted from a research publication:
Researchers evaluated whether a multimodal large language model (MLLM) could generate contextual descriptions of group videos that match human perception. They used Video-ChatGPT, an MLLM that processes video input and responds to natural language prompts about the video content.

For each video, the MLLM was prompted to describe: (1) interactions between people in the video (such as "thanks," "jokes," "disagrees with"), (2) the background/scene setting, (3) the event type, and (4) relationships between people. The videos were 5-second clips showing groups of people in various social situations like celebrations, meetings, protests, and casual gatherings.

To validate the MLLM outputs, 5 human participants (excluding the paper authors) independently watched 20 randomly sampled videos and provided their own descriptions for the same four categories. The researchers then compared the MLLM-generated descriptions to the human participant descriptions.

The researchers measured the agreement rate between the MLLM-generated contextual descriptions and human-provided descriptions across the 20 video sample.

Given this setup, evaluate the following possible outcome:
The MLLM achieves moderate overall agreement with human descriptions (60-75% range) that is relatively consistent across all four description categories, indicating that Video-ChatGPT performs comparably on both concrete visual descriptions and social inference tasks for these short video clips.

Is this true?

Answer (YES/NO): NO